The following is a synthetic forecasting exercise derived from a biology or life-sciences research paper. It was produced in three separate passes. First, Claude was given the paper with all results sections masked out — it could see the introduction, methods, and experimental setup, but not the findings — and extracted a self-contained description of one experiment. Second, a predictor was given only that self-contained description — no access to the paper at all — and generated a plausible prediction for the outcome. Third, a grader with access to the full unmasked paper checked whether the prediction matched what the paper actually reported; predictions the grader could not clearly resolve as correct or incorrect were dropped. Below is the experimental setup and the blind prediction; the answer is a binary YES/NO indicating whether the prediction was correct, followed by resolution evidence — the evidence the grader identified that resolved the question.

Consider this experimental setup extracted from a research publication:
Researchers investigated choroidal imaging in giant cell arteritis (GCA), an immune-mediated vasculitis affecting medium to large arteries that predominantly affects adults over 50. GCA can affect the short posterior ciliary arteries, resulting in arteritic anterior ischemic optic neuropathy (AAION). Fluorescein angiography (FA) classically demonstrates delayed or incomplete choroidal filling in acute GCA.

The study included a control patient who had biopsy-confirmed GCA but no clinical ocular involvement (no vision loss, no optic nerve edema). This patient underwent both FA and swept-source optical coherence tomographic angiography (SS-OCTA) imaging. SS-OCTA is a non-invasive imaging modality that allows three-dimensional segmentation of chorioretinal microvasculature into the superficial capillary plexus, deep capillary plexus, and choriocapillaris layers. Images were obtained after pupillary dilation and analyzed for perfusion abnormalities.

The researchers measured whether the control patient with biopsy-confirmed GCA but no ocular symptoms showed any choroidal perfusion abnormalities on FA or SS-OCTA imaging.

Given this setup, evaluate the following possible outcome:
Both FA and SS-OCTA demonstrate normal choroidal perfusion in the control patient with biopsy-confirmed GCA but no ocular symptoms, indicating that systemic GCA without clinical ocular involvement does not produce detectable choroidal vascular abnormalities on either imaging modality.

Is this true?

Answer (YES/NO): YES